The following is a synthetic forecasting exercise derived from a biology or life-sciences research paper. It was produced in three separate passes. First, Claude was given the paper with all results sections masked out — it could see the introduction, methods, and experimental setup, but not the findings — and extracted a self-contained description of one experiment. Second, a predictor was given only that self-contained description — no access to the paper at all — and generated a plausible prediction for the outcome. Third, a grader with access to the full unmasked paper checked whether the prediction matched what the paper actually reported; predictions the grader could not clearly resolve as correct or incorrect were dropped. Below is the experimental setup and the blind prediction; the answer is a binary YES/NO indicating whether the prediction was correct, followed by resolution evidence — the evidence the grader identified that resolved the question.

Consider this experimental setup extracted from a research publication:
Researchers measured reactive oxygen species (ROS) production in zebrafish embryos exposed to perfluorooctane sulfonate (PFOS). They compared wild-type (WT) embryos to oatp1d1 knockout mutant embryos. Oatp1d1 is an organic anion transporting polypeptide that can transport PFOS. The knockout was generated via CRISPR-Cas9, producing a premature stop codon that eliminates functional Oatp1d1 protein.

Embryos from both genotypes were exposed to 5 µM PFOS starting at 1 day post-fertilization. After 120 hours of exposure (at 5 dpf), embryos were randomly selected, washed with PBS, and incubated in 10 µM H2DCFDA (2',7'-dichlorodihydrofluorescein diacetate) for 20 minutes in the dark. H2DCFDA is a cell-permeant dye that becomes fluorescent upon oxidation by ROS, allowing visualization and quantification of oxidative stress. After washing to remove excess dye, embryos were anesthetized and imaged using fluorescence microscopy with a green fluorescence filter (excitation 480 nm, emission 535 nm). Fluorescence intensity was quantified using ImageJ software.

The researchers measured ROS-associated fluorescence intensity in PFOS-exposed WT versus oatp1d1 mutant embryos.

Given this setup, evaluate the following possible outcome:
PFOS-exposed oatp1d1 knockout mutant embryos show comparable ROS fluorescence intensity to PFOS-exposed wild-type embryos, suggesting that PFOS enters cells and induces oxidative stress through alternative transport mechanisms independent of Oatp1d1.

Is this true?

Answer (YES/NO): NO